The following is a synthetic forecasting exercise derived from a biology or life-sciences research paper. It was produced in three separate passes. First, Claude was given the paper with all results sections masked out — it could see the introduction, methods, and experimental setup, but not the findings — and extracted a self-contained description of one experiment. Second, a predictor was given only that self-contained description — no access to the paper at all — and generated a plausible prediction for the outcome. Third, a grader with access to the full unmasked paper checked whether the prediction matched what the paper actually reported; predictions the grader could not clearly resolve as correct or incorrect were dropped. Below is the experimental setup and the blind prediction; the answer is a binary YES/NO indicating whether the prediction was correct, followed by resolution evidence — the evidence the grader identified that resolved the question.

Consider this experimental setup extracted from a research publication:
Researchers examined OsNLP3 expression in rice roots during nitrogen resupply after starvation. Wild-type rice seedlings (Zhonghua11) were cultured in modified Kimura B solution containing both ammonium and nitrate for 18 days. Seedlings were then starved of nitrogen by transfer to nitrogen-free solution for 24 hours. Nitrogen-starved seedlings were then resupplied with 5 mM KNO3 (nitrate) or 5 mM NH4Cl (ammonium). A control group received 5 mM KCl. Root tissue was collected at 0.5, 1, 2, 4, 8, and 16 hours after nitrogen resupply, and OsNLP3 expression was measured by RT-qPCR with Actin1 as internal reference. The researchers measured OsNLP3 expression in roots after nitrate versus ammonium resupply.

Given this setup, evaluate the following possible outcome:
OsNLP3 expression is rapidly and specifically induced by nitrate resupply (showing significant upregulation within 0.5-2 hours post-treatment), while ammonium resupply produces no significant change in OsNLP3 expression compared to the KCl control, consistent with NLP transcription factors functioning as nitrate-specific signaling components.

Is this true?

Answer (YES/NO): NO